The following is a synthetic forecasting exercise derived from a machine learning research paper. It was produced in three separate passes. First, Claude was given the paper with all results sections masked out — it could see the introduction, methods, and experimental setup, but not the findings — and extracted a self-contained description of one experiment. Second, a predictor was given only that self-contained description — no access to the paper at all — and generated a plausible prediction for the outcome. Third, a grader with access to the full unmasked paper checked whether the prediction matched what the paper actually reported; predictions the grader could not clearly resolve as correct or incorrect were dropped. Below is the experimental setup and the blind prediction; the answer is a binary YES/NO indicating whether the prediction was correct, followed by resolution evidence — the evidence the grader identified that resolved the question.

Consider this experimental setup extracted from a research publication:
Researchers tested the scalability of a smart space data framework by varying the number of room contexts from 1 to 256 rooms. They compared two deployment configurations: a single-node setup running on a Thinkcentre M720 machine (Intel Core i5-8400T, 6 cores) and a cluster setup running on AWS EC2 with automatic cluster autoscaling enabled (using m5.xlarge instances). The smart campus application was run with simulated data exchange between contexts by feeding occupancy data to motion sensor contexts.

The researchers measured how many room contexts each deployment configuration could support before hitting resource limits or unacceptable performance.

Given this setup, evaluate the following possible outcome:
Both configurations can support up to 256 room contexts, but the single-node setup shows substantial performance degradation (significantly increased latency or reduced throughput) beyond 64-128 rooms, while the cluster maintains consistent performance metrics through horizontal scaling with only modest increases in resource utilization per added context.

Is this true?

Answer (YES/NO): NO